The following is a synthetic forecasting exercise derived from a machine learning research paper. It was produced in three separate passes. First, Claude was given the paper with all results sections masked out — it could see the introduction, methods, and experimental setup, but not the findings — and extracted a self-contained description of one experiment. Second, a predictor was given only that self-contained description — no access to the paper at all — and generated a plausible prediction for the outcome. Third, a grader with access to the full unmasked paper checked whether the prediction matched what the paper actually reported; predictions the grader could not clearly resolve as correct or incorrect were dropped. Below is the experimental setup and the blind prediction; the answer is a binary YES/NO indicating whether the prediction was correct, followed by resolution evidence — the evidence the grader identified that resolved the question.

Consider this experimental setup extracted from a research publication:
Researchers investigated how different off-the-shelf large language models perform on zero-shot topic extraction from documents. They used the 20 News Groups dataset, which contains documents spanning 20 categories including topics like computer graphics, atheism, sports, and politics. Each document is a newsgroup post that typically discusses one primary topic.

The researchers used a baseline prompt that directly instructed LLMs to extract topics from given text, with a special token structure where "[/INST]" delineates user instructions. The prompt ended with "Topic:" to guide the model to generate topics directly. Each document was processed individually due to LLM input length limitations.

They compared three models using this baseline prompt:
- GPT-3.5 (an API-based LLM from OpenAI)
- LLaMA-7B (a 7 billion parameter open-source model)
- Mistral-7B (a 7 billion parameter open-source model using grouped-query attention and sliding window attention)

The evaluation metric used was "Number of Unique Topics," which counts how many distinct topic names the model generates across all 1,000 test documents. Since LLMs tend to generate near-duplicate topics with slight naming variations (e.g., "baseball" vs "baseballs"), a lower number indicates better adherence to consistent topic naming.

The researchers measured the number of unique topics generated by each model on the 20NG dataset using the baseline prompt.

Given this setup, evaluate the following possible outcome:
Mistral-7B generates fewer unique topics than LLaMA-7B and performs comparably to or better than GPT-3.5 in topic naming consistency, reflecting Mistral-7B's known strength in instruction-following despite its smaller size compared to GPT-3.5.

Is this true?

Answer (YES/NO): YES